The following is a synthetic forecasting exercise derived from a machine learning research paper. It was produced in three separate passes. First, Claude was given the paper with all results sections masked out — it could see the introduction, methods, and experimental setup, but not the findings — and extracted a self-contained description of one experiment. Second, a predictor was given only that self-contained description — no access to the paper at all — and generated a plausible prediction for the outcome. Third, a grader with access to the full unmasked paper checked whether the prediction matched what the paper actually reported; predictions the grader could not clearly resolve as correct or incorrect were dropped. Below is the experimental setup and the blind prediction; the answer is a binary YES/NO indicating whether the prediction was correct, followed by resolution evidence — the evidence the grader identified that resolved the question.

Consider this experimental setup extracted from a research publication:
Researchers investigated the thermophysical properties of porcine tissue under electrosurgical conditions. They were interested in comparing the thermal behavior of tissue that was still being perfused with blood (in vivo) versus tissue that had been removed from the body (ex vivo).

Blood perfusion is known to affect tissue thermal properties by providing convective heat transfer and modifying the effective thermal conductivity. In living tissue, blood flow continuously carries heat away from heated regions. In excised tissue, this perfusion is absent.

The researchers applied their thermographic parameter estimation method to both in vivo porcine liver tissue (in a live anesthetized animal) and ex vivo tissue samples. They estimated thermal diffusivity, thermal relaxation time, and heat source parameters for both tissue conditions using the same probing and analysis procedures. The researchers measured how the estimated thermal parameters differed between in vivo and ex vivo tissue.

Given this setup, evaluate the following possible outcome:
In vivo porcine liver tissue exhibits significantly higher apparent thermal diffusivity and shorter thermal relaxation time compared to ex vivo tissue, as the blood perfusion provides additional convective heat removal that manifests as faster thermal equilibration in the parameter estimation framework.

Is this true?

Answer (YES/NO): NO